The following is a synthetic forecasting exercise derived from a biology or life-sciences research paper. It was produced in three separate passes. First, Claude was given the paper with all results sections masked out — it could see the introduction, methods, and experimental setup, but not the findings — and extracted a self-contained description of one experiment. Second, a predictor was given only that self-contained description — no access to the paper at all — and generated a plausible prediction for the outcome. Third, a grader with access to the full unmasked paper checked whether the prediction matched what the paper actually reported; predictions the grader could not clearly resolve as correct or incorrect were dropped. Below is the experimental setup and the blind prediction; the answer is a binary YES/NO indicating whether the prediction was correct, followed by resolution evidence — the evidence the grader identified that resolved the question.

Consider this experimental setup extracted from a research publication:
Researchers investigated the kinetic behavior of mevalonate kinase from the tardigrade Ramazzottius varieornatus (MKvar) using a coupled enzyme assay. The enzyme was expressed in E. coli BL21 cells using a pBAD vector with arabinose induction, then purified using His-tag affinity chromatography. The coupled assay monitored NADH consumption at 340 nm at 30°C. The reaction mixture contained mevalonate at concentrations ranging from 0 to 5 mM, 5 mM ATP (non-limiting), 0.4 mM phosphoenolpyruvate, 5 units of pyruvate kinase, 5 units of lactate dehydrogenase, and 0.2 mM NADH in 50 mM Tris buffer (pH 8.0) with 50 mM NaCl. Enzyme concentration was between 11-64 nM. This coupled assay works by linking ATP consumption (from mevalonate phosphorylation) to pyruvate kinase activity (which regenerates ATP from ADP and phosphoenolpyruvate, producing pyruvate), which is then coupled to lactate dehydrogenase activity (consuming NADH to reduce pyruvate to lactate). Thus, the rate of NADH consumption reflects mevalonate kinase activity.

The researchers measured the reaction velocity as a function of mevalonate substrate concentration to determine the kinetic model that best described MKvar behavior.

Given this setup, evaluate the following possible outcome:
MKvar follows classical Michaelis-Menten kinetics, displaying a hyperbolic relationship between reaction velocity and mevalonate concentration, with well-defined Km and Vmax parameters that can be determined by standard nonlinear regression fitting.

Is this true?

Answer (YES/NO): NO